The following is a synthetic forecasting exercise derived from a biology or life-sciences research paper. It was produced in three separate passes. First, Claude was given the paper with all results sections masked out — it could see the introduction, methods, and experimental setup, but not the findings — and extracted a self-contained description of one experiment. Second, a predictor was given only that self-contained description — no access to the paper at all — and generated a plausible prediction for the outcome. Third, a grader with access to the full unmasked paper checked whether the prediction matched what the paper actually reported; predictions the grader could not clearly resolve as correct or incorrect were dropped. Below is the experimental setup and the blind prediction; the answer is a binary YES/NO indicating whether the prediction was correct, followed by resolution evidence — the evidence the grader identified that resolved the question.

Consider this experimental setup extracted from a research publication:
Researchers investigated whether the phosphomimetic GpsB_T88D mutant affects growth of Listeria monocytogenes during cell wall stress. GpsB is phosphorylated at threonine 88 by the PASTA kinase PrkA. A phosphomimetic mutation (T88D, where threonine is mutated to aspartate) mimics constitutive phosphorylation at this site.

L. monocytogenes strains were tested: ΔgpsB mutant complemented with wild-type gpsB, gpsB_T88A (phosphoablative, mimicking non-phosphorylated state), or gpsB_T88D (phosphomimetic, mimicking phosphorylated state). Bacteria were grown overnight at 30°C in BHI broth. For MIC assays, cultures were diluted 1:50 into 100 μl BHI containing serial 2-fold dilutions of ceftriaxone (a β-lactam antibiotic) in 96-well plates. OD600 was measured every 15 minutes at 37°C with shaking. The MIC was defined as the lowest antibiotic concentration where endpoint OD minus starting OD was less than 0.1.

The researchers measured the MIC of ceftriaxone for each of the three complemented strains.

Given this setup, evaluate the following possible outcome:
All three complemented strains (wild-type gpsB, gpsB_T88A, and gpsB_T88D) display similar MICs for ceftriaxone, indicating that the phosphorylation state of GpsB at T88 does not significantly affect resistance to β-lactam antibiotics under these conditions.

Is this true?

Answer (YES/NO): NO